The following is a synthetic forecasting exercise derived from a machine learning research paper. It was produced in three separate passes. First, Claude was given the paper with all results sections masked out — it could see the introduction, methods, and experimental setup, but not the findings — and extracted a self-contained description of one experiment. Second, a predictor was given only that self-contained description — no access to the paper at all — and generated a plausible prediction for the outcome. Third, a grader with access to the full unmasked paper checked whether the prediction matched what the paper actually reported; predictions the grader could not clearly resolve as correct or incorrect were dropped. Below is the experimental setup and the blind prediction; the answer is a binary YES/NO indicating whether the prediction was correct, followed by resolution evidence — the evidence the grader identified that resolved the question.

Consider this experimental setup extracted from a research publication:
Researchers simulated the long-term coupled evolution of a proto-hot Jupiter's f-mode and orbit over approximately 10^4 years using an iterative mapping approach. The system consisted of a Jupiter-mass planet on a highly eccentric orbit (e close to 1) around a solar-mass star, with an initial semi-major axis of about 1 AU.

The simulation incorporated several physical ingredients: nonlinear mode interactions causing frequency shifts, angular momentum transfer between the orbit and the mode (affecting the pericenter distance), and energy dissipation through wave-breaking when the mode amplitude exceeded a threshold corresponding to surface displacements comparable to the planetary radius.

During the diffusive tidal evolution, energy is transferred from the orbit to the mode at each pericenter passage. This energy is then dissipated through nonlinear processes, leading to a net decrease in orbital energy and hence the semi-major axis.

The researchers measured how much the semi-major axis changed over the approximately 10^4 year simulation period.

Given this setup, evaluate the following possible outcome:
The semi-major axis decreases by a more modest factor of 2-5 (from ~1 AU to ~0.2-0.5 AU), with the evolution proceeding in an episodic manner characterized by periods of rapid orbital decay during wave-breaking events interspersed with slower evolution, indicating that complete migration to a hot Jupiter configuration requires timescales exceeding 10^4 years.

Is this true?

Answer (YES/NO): NO